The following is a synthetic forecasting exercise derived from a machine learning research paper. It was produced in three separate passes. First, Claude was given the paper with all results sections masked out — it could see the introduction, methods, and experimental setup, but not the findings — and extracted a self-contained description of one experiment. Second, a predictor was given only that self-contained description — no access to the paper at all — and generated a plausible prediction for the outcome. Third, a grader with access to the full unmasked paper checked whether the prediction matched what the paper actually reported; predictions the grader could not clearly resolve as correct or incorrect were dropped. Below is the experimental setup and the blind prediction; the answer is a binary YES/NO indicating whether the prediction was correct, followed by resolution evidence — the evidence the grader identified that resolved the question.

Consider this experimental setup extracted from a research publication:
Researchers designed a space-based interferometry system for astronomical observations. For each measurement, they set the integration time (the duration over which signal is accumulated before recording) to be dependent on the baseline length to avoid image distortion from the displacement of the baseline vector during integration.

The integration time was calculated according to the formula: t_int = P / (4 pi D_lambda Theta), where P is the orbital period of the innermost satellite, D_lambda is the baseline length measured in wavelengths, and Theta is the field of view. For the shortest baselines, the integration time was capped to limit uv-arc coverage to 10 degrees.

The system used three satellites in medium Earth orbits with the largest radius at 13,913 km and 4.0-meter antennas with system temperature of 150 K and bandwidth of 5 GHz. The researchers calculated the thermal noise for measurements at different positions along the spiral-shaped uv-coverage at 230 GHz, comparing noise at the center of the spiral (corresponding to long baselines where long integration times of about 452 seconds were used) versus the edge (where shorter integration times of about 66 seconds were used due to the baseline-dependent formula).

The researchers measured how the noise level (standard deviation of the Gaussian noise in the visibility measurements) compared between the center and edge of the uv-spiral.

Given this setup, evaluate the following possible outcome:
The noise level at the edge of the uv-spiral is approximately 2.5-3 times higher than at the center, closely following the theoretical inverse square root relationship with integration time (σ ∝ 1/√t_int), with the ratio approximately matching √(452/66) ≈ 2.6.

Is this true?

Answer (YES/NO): YES